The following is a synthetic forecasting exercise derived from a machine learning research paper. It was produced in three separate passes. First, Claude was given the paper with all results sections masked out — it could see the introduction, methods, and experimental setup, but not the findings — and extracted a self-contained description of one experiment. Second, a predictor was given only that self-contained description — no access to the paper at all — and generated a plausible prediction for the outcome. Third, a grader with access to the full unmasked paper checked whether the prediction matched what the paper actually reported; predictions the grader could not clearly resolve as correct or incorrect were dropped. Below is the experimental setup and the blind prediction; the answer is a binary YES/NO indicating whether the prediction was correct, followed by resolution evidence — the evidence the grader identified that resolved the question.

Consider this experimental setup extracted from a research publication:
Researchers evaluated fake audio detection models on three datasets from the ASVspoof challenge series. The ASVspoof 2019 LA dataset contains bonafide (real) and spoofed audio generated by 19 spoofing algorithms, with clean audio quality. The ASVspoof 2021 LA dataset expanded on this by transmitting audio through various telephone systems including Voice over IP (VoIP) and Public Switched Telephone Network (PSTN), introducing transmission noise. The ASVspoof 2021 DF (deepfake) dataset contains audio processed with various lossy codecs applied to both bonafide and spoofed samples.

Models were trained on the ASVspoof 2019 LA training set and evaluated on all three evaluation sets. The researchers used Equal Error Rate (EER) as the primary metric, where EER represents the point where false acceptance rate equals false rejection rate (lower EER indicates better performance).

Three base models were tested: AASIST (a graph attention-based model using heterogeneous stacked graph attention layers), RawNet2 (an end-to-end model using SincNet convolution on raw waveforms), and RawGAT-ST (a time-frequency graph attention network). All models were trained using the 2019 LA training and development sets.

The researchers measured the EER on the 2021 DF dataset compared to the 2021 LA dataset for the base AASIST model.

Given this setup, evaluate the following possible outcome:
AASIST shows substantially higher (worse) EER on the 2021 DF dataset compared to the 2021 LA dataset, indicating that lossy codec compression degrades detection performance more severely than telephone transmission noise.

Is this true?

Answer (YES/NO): YES